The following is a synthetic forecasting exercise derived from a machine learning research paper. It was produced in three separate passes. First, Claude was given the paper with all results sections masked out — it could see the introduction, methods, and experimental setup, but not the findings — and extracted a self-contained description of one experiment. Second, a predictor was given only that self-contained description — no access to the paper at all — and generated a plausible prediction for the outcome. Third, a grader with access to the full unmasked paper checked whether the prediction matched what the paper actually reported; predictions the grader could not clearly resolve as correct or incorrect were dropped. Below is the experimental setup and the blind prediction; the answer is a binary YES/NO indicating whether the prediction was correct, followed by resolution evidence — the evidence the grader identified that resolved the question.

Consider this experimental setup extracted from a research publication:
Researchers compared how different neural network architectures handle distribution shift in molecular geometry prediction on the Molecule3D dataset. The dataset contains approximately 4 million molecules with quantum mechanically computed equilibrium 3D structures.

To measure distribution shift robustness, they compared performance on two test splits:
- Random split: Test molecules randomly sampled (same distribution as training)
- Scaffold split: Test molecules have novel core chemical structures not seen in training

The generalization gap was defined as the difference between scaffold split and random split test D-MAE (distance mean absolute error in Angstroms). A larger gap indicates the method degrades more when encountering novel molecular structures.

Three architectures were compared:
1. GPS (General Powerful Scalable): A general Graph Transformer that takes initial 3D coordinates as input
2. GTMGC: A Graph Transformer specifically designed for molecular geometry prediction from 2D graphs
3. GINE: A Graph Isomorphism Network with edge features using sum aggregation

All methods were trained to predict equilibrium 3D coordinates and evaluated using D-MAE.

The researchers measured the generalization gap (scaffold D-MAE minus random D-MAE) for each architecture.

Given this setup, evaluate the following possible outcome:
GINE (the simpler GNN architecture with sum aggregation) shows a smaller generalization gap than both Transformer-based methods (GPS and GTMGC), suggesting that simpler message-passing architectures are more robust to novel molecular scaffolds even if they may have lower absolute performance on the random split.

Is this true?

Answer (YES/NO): NO